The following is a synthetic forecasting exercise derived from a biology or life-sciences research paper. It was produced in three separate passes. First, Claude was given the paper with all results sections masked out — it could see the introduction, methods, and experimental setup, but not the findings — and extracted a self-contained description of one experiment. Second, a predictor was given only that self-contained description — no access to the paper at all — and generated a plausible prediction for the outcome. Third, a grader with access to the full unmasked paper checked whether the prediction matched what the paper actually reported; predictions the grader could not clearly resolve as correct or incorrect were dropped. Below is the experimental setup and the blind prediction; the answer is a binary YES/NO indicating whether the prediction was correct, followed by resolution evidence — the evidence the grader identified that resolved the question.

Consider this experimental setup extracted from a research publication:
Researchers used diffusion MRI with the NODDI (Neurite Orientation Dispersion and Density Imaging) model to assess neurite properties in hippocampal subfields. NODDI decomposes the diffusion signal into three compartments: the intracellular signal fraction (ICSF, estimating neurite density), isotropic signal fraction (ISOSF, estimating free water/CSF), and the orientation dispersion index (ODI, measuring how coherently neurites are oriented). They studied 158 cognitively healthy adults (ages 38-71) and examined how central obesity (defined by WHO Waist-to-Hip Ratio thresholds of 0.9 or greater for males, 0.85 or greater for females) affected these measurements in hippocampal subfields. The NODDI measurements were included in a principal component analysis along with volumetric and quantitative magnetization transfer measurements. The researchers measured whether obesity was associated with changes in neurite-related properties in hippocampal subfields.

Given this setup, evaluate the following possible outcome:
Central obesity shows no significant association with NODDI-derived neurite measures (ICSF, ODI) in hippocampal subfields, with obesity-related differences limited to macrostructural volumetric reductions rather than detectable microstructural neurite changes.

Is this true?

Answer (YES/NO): NO